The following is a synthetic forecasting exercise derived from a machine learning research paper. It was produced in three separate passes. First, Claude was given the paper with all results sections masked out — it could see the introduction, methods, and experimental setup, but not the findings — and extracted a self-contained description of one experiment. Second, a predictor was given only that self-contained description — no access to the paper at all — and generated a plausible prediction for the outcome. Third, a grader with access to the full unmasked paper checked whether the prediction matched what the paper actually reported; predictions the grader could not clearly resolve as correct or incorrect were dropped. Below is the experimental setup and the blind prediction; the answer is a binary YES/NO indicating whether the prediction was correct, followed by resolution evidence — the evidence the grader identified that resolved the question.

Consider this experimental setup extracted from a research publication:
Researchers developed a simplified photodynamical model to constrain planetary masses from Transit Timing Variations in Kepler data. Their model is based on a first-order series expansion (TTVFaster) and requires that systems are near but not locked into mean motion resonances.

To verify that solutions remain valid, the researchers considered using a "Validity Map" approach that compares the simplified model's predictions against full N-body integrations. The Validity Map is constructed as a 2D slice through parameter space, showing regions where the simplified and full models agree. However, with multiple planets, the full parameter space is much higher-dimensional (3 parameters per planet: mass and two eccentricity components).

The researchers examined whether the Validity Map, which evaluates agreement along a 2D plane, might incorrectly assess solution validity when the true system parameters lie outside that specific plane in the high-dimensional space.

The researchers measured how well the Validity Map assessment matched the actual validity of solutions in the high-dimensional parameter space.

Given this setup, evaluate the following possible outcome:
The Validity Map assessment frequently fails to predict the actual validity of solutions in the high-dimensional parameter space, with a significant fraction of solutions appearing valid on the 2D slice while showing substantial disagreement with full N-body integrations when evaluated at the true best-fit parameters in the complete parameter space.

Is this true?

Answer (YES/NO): NO